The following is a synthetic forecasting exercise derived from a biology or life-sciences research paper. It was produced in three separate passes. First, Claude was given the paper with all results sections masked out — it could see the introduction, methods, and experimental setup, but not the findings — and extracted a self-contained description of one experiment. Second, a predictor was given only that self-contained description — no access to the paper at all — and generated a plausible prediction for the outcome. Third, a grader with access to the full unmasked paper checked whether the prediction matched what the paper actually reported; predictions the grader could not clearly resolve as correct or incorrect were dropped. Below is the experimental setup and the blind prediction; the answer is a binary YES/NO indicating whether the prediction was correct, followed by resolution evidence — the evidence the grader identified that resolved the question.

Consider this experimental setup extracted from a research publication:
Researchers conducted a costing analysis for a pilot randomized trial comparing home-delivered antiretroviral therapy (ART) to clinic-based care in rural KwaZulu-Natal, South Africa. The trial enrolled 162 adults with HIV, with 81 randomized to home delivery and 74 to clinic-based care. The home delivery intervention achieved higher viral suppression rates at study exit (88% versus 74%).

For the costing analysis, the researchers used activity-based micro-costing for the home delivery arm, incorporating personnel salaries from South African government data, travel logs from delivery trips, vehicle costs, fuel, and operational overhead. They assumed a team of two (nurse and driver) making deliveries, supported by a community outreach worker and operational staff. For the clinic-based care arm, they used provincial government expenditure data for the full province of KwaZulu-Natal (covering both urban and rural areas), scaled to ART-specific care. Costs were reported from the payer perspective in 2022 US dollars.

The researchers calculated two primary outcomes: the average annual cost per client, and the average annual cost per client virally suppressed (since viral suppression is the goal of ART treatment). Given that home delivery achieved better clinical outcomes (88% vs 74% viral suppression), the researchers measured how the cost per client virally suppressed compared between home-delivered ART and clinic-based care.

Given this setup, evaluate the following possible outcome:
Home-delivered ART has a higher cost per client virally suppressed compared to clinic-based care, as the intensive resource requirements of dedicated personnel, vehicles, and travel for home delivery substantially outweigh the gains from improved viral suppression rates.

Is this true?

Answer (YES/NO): YES